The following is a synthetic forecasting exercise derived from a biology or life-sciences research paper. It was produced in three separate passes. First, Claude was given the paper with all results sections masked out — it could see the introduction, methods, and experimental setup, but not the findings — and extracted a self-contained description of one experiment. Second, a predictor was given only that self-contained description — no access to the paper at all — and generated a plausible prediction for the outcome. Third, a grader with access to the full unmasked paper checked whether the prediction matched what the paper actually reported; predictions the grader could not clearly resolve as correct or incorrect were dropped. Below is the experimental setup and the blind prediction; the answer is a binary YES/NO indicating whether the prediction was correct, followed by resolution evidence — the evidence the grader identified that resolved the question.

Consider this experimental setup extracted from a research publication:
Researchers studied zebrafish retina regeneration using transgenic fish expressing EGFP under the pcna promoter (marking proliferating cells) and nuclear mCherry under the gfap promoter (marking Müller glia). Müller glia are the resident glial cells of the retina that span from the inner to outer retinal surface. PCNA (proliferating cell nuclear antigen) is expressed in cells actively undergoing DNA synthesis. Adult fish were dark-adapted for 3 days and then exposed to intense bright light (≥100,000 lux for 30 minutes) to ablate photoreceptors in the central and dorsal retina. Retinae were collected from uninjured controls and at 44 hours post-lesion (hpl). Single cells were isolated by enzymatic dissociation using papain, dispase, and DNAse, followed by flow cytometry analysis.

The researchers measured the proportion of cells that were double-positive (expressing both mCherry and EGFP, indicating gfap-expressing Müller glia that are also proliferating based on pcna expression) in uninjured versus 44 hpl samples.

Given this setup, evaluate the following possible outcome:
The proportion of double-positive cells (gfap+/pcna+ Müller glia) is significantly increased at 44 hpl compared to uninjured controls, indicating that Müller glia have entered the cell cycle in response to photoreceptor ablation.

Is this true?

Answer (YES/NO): YES